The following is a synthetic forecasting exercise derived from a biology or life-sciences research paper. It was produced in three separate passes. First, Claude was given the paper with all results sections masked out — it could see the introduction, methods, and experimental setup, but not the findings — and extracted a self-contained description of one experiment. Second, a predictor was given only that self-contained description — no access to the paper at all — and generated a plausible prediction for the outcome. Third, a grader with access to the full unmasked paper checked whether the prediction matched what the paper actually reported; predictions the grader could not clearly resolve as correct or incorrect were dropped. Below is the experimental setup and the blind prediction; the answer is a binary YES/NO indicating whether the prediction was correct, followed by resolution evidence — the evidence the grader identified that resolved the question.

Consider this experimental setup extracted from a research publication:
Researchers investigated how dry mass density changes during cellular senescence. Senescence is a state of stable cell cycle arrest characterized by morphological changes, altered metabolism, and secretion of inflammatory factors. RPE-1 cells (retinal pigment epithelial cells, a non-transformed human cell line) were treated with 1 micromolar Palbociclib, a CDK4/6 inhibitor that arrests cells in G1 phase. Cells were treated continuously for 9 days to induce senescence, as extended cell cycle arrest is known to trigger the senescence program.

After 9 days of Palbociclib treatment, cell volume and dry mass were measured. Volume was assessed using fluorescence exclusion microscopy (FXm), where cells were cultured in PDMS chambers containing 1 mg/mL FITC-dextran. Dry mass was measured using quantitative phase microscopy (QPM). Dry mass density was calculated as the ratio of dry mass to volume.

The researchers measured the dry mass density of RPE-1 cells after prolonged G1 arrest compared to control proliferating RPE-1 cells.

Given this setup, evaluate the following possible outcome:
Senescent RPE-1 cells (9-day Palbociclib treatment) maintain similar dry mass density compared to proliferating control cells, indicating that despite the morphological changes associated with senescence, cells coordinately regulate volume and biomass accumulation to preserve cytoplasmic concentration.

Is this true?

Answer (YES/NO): NO